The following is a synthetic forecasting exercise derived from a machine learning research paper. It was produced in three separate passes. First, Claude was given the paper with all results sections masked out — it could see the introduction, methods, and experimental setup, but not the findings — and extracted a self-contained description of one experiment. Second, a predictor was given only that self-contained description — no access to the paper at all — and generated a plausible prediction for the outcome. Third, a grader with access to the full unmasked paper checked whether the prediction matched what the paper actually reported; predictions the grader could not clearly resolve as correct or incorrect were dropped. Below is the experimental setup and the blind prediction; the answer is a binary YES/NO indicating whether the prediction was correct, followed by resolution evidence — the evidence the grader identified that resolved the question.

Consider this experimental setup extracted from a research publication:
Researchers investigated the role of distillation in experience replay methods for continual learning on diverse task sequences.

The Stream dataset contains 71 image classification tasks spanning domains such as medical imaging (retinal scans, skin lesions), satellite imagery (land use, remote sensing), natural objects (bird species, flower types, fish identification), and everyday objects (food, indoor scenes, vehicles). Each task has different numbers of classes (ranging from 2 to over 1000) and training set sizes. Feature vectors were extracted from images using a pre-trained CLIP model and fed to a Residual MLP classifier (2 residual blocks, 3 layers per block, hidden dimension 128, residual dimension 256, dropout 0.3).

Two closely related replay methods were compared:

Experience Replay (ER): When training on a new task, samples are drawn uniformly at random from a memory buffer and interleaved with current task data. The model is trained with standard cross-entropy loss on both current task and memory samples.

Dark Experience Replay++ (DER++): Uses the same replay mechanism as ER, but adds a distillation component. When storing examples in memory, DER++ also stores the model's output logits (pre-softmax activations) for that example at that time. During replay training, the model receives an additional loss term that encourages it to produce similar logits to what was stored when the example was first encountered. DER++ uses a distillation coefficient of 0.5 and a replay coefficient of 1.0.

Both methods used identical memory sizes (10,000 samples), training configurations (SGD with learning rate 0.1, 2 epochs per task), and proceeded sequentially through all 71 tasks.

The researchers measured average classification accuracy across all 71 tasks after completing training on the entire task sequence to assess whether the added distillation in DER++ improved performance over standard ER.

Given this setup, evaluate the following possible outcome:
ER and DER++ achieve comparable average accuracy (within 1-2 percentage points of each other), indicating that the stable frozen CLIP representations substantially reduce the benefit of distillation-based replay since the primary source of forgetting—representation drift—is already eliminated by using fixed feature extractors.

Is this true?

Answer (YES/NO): NO